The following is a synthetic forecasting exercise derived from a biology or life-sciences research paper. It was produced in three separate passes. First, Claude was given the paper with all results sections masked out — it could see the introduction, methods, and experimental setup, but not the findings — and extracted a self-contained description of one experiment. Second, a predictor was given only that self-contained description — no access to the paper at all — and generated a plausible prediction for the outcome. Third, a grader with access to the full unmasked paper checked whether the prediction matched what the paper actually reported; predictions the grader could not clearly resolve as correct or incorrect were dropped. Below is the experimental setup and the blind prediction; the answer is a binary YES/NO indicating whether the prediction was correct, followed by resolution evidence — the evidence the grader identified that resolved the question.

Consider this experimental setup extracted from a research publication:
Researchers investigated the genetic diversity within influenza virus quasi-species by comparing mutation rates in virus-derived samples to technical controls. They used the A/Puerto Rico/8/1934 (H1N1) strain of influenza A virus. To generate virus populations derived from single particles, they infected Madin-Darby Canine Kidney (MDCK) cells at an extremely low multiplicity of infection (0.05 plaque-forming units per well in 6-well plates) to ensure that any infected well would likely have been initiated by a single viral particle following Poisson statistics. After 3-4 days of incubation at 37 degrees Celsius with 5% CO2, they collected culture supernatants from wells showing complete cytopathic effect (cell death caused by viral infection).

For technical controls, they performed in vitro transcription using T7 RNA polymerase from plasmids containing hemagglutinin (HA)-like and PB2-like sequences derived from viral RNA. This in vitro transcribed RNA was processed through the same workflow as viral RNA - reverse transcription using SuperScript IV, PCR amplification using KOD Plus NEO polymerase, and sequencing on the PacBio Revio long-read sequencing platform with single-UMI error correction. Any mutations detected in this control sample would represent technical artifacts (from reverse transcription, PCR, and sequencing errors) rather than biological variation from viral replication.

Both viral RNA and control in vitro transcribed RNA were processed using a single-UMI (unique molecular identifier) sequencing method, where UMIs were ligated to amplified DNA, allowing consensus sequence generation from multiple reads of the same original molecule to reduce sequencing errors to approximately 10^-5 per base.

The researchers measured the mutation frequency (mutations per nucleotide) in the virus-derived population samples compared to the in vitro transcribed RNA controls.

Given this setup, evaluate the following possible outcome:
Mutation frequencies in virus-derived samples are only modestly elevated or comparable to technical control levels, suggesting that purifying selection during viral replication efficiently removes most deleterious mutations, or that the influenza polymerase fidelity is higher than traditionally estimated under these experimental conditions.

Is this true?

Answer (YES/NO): NO